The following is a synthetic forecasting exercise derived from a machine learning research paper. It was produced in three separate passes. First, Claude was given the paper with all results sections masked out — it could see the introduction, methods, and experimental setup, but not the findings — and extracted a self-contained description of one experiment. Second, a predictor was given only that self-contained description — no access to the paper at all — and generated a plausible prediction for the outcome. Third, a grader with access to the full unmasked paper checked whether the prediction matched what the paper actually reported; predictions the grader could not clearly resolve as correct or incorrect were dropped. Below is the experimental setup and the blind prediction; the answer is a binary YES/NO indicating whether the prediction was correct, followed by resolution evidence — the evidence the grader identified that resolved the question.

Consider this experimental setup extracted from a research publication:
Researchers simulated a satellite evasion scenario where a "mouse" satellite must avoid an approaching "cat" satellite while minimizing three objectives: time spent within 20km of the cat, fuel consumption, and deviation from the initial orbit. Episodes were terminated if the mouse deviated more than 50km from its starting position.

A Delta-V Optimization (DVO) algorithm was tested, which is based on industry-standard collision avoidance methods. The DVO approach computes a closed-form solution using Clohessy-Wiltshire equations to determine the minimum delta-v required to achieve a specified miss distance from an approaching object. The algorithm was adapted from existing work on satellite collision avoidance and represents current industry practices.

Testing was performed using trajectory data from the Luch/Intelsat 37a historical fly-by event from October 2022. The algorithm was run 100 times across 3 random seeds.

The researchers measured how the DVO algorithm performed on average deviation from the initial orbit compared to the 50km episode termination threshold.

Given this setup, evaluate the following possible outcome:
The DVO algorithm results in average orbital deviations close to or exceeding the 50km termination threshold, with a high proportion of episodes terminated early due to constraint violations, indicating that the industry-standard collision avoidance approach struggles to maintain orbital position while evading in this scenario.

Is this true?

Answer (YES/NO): YES